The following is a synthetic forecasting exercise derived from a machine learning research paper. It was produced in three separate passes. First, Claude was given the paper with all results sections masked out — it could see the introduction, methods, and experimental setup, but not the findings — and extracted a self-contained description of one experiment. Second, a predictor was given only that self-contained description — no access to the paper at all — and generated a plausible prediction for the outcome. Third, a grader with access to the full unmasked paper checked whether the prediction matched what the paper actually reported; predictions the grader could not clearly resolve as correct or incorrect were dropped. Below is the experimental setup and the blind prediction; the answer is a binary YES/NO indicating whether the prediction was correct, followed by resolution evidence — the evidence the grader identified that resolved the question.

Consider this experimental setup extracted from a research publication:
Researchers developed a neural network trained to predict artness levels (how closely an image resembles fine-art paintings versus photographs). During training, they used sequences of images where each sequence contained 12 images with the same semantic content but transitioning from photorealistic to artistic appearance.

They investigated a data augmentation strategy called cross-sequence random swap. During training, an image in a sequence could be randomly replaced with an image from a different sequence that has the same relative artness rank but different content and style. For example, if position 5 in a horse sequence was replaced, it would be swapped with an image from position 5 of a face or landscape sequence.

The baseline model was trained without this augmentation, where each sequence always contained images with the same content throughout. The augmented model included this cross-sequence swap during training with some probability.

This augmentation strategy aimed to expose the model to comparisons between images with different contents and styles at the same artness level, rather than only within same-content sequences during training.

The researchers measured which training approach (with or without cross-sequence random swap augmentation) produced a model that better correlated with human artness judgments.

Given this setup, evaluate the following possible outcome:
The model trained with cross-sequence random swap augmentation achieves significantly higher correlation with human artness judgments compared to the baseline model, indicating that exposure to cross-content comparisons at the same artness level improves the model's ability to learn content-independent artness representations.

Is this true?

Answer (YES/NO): YES